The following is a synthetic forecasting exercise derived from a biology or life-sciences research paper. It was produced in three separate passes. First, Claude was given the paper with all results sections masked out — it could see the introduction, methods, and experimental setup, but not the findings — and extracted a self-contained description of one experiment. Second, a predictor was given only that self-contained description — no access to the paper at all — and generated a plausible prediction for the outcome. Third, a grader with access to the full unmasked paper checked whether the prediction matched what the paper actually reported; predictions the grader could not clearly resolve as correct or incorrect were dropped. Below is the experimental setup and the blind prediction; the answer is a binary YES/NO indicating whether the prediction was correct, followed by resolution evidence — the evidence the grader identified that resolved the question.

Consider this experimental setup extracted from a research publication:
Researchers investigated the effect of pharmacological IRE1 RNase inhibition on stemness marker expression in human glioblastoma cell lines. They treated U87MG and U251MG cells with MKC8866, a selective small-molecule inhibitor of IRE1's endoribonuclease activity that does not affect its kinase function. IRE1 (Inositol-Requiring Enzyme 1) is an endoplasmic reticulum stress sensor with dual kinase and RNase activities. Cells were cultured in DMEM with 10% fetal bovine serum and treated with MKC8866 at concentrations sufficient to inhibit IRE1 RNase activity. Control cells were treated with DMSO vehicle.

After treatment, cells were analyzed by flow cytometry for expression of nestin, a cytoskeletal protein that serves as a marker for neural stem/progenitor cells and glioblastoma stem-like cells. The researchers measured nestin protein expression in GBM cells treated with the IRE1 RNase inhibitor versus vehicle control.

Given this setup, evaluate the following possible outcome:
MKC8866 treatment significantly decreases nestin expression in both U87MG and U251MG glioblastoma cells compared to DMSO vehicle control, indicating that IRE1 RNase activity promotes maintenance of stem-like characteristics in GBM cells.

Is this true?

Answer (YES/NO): NO